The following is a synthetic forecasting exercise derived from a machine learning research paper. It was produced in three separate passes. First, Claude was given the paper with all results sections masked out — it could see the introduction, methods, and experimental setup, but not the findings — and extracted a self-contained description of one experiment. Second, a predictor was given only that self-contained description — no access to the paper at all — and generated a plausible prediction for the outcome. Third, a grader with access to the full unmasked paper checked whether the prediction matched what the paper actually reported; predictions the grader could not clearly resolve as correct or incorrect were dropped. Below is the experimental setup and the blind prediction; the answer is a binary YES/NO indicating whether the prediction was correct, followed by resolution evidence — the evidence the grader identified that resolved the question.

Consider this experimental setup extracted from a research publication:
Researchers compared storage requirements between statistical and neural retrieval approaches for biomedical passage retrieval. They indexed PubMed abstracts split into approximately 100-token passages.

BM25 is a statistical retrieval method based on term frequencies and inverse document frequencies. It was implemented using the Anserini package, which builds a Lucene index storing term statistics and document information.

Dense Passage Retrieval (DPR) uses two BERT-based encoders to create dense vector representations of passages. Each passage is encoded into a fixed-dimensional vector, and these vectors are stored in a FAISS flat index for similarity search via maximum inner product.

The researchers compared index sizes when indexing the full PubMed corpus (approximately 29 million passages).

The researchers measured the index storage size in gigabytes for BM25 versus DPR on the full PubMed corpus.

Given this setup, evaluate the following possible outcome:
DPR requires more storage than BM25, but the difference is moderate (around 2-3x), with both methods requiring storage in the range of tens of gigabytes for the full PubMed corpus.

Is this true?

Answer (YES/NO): NO